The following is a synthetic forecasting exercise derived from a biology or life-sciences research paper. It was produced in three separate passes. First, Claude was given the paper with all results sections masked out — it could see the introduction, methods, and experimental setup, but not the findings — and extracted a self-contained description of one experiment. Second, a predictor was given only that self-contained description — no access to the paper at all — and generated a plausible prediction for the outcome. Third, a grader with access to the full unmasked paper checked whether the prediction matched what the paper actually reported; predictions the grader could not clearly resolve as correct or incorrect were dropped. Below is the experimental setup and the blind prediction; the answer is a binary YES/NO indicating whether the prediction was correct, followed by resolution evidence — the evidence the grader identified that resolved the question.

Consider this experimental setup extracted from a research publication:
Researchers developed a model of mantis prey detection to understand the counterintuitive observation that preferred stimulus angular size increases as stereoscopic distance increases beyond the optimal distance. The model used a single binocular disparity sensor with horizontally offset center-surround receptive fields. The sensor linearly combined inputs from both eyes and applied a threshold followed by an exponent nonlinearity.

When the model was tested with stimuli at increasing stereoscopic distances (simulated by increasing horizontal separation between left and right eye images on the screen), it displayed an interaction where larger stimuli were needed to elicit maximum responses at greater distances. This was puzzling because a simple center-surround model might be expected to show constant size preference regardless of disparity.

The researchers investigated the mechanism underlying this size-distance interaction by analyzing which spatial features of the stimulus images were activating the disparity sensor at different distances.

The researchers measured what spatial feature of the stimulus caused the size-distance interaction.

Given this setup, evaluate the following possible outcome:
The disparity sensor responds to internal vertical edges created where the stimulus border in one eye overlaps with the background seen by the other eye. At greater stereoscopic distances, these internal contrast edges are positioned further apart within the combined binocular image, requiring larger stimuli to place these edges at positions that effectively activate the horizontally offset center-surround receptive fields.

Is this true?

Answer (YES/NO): NO